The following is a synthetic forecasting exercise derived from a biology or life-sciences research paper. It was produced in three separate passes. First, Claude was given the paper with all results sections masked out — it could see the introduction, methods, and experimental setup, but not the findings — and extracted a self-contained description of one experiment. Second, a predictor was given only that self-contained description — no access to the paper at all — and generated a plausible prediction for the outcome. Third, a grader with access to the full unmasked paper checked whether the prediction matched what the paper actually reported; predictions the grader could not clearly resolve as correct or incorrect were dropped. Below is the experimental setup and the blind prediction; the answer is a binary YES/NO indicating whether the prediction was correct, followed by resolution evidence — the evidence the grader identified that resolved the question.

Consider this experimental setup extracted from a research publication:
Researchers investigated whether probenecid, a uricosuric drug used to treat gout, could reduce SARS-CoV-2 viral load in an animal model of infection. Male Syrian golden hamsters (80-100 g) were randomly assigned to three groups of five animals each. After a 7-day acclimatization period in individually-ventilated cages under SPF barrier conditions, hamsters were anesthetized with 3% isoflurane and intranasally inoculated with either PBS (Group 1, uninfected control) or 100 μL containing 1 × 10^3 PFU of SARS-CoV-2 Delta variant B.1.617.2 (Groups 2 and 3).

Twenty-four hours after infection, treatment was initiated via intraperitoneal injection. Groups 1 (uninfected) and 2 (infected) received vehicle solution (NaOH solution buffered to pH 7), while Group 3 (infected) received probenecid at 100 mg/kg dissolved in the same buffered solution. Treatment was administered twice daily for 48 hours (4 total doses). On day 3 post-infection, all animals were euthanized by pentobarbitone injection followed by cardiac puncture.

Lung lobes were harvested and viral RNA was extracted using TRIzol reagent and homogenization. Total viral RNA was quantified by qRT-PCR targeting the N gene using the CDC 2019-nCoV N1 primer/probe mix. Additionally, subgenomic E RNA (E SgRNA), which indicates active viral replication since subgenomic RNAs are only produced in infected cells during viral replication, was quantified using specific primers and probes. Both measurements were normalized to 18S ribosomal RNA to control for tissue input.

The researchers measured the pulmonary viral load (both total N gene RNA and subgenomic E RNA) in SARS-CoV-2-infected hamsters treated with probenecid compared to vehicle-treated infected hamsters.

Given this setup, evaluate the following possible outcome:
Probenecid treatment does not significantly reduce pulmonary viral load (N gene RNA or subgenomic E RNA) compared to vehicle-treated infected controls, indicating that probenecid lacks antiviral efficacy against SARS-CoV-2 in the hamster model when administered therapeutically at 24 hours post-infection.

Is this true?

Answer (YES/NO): YES